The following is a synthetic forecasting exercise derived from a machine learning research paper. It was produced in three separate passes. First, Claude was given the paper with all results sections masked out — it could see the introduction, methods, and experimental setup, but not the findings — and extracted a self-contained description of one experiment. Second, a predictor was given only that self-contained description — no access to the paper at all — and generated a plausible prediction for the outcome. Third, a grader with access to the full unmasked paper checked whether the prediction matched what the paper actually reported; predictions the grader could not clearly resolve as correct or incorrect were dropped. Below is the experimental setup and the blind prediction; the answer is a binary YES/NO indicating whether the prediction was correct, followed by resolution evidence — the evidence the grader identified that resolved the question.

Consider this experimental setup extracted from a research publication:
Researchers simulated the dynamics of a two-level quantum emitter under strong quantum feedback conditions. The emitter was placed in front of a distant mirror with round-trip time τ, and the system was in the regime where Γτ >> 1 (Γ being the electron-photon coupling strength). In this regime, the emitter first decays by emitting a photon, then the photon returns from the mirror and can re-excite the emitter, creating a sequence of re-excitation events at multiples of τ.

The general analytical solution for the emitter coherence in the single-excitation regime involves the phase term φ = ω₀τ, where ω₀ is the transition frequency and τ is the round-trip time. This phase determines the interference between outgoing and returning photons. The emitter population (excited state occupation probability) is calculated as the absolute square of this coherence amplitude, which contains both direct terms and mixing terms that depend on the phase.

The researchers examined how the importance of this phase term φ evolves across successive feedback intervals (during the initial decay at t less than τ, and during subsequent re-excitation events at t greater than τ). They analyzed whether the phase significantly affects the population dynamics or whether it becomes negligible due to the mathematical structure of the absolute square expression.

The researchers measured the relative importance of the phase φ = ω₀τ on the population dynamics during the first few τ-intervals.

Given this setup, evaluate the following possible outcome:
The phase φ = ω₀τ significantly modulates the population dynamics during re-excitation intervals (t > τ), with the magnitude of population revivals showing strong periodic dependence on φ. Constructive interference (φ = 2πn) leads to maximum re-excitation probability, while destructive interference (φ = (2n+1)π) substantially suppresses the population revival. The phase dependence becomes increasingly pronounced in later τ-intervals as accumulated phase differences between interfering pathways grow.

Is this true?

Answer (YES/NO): NO